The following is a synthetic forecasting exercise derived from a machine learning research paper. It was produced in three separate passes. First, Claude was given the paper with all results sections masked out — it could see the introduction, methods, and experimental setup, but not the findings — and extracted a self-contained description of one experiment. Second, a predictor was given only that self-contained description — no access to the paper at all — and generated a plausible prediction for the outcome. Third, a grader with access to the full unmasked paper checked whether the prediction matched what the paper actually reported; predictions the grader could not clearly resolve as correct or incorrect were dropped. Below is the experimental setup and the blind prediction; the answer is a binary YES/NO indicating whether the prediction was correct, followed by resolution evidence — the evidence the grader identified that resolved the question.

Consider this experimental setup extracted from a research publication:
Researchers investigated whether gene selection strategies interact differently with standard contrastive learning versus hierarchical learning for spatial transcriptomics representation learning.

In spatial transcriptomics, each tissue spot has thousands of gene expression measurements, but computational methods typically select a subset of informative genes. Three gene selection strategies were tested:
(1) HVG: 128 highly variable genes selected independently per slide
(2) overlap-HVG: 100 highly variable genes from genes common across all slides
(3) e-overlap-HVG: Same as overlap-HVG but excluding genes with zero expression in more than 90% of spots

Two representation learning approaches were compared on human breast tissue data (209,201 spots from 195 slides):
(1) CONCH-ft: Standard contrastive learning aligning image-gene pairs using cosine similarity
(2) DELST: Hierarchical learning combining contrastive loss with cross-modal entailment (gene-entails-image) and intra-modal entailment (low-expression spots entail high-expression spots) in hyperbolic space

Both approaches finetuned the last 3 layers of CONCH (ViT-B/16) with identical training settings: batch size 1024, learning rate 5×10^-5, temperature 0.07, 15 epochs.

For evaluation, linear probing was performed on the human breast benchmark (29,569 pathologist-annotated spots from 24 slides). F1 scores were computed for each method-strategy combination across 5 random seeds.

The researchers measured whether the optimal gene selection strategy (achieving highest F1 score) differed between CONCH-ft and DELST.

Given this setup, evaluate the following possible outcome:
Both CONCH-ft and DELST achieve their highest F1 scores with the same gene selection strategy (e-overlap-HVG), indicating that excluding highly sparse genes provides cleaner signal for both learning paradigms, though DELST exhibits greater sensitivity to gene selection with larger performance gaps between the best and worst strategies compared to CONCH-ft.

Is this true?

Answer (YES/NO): NO